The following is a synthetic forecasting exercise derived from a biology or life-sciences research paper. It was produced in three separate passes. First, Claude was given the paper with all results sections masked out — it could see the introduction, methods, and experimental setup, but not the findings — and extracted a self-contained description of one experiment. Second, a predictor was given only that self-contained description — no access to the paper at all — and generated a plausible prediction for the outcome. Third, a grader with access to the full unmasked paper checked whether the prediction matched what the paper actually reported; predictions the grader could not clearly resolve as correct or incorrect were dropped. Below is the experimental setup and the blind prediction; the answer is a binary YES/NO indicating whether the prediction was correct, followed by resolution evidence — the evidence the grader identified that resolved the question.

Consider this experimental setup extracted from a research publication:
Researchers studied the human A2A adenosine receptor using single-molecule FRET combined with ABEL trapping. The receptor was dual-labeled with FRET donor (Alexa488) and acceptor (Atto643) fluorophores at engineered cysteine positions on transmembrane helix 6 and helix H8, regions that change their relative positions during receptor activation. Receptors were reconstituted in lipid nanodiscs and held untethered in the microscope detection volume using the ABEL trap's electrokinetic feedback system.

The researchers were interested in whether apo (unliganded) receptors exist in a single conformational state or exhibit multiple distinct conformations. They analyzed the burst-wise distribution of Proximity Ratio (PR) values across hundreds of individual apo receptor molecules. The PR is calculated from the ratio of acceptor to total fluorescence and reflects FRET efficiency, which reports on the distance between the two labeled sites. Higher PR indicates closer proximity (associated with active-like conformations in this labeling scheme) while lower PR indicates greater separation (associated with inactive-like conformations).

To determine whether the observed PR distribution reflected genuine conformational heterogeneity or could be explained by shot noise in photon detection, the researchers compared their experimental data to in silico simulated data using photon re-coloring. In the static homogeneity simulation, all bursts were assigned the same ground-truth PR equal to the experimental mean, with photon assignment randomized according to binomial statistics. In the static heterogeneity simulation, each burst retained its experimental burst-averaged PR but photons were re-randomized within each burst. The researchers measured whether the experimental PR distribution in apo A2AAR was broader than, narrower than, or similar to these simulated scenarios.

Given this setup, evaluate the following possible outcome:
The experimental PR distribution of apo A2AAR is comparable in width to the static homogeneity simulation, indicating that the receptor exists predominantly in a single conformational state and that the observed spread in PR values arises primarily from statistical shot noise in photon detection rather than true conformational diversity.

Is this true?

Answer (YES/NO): NO